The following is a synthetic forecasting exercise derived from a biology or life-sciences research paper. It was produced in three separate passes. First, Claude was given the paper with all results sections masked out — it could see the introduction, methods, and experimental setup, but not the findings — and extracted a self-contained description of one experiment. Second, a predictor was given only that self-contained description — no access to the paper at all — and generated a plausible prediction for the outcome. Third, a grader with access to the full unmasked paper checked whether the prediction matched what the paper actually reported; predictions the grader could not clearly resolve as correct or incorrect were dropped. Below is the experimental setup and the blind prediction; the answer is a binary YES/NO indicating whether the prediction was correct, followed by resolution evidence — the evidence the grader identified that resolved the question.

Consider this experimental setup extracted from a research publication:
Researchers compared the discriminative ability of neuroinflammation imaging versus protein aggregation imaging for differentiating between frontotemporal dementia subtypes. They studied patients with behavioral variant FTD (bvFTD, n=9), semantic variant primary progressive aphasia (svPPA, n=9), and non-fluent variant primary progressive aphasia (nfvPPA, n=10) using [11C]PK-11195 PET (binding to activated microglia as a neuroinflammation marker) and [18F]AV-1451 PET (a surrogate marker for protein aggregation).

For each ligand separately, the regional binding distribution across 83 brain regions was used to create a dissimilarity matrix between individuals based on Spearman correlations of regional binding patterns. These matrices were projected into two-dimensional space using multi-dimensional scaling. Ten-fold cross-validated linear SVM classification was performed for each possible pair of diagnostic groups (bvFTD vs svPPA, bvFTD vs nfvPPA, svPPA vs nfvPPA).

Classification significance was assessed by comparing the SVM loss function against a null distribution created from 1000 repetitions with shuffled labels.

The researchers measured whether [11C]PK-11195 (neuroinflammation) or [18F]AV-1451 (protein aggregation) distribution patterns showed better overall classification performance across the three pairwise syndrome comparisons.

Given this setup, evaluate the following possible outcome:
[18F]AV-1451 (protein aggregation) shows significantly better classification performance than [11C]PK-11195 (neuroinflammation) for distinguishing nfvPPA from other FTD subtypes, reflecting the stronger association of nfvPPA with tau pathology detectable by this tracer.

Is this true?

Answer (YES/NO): NO